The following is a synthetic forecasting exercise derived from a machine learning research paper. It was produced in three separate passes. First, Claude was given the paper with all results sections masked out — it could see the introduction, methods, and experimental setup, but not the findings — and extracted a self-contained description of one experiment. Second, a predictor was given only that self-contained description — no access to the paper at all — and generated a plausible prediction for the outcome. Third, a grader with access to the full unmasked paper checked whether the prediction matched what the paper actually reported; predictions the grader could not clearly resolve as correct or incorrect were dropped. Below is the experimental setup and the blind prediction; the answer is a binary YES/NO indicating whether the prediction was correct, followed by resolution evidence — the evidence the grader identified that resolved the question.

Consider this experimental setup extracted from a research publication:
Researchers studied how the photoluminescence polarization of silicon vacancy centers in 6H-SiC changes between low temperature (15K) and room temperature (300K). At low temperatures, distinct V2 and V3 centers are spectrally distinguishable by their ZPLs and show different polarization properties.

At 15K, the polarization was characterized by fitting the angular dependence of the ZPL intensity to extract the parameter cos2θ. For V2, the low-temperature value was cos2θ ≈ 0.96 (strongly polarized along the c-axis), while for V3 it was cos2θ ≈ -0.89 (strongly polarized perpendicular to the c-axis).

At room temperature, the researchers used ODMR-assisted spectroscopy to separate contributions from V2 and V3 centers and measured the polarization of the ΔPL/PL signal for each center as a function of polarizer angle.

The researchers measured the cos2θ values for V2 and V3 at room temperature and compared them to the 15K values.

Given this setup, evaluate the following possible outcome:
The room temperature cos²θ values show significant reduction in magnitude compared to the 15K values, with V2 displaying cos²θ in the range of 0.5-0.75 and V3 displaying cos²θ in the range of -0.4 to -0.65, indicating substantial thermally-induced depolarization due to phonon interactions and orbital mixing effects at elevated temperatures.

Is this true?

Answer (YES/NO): NO